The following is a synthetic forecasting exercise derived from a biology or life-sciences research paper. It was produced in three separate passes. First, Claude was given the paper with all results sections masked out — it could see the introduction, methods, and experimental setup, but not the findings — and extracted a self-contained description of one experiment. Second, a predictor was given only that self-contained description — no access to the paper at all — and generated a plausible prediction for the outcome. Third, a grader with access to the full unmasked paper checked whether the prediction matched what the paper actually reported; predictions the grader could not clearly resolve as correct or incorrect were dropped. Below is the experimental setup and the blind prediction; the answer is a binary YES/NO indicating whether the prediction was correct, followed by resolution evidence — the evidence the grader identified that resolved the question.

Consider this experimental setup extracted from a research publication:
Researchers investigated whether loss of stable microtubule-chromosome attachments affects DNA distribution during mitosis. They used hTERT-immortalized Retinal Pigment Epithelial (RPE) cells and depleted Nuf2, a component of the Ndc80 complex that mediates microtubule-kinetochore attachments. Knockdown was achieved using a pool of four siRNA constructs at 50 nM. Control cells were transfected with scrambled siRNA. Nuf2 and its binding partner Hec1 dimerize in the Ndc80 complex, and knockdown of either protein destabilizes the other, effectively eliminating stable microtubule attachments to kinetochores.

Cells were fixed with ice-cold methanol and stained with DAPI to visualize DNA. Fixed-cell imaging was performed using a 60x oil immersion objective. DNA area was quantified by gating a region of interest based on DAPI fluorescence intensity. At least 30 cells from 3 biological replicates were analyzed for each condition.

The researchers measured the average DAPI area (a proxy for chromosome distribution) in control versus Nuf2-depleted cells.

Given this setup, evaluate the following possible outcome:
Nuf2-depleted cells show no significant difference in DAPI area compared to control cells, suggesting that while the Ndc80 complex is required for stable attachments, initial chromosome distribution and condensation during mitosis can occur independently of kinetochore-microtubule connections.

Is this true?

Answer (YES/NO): NO